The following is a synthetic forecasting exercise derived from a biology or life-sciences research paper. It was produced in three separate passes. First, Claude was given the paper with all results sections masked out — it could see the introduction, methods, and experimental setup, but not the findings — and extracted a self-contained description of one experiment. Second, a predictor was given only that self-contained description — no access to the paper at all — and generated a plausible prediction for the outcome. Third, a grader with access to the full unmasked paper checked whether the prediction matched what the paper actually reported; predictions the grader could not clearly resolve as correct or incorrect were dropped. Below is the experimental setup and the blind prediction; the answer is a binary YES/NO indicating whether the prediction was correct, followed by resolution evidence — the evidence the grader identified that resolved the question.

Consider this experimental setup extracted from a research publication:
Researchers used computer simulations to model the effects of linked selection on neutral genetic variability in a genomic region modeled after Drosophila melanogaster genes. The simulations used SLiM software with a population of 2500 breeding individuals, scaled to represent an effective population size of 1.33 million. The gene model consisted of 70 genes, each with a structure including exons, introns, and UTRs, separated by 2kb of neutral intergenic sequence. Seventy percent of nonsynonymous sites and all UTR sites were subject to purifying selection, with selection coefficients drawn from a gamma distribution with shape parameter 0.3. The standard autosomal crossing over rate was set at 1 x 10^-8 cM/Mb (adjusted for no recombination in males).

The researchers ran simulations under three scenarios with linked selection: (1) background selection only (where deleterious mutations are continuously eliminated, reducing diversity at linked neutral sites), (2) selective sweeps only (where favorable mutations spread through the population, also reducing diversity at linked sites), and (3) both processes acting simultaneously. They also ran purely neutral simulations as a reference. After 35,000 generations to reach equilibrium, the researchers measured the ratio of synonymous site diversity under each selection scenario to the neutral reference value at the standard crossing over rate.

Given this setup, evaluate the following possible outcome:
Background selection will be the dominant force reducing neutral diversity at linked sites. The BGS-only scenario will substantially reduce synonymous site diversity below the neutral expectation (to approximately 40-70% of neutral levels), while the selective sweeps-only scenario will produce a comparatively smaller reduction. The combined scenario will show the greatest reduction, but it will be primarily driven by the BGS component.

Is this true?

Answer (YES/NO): YES